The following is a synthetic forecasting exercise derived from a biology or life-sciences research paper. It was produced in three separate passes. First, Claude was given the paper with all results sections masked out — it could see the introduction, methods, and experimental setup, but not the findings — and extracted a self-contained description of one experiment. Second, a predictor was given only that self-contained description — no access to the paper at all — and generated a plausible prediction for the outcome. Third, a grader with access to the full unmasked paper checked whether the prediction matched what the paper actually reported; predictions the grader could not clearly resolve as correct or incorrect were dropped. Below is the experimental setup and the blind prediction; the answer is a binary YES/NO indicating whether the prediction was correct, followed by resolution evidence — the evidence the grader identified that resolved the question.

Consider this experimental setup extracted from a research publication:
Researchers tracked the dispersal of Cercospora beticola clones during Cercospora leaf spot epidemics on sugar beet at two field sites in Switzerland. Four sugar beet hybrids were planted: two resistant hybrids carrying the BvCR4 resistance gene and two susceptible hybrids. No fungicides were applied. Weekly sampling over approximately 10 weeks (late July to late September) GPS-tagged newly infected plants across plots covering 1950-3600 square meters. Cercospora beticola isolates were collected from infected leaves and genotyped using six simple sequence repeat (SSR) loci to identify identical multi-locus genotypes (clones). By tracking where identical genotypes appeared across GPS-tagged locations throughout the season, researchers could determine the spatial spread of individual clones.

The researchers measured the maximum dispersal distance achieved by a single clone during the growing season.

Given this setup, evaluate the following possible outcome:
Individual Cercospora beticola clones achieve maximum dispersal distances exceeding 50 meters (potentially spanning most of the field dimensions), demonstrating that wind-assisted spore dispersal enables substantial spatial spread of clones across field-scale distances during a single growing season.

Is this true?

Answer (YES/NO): YES